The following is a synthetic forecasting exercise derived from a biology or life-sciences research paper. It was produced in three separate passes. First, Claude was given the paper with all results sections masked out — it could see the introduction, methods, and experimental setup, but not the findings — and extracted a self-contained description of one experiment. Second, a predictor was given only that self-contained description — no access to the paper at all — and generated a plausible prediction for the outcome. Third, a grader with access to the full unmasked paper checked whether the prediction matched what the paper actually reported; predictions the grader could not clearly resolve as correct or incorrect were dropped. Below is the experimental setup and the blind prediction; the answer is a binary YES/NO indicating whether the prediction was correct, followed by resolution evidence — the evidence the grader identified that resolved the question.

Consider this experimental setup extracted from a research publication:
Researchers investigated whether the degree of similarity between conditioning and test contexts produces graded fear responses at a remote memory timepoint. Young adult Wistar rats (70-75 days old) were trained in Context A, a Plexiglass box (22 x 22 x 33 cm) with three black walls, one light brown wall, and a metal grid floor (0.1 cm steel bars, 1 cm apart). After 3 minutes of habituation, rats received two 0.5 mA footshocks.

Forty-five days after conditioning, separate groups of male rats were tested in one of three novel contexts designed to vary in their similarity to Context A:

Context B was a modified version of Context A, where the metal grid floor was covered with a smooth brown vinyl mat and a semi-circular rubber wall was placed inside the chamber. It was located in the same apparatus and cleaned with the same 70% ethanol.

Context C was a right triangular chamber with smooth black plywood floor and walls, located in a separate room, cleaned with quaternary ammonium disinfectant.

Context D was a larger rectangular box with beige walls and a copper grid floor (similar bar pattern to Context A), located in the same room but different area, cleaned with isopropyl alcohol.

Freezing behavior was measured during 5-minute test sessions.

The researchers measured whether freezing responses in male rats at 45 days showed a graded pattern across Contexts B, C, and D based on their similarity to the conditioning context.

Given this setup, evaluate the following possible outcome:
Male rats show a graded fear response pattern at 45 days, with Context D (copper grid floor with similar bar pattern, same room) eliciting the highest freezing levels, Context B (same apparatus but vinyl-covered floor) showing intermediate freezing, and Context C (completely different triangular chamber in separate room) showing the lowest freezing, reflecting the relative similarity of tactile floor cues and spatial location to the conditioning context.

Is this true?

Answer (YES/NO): NO